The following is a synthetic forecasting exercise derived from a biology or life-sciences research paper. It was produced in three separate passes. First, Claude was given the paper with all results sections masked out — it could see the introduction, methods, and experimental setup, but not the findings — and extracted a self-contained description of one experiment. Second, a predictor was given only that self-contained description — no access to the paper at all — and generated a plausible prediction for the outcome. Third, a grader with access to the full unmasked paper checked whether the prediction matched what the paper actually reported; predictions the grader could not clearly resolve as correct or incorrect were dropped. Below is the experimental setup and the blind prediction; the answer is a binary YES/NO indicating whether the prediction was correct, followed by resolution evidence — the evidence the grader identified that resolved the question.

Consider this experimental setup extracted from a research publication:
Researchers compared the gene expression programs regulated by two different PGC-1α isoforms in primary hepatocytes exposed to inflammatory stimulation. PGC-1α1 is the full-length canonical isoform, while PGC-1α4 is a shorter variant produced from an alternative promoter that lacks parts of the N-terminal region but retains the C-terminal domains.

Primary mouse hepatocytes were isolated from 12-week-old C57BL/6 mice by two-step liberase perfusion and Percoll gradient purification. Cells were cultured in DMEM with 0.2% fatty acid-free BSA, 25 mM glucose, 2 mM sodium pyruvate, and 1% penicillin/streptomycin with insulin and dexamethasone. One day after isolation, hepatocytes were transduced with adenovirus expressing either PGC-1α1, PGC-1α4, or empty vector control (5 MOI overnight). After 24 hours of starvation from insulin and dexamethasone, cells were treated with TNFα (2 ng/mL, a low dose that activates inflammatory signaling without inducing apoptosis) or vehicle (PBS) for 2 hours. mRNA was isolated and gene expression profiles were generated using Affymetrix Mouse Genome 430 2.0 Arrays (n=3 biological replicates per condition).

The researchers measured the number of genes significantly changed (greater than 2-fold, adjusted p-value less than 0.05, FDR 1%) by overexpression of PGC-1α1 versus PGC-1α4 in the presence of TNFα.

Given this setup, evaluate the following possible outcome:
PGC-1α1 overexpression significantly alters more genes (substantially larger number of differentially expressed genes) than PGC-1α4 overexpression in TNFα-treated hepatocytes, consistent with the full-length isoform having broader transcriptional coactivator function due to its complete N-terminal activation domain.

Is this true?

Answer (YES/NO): YES